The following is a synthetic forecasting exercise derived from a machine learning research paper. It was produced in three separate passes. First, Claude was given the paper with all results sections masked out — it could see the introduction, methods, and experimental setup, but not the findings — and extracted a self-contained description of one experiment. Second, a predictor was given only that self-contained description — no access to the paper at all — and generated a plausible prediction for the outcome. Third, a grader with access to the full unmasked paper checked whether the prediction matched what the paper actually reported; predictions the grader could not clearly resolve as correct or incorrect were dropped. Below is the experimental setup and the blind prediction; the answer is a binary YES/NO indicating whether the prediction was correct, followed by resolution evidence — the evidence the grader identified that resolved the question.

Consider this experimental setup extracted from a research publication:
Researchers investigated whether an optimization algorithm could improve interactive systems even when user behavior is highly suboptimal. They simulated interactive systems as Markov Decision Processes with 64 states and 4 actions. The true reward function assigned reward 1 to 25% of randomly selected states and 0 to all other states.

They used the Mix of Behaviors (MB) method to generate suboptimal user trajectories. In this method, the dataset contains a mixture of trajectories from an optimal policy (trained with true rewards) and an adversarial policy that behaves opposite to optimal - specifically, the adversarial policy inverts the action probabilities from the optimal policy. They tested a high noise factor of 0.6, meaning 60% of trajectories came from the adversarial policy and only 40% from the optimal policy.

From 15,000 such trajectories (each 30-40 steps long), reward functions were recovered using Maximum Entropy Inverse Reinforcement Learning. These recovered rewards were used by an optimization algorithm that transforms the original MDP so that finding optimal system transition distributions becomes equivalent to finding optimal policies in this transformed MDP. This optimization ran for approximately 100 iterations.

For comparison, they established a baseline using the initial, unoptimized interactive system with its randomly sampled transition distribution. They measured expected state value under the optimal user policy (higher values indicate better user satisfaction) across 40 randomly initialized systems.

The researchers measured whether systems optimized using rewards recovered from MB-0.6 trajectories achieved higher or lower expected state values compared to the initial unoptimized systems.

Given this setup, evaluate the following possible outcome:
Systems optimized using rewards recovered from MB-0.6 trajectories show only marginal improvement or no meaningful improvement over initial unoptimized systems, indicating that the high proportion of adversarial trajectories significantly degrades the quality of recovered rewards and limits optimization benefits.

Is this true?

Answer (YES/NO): NO